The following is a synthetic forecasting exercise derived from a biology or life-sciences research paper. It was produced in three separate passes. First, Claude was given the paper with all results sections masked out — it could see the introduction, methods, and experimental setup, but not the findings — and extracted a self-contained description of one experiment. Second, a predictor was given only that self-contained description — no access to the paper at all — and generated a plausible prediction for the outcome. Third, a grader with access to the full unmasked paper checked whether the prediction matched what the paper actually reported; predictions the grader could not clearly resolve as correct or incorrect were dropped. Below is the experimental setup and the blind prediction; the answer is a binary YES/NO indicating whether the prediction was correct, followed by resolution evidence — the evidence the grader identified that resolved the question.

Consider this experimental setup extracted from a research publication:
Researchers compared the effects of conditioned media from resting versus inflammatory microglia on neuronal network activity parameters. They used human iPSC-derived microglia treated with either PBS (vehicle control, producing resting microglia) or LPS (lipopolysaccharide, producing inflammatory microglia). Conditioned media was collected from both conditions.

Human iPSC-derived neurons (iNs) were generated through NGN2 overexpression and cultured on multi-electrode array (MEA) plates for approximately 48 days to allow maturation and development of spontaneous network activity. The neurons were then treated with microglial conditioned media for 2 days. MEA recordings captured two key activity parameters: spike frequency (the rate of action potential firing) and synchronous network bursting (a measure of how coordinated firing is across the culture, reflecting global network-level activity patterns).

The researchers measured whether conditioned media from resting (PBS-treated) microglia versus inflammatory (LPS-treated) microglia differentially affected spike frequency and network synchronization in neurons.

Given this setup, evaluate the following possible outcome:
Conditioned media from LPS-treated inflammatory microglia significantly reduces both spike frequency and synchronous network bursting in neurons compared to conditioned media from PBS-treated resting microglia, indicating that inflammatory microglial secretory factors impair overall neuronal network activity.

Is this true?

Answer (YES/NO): NO